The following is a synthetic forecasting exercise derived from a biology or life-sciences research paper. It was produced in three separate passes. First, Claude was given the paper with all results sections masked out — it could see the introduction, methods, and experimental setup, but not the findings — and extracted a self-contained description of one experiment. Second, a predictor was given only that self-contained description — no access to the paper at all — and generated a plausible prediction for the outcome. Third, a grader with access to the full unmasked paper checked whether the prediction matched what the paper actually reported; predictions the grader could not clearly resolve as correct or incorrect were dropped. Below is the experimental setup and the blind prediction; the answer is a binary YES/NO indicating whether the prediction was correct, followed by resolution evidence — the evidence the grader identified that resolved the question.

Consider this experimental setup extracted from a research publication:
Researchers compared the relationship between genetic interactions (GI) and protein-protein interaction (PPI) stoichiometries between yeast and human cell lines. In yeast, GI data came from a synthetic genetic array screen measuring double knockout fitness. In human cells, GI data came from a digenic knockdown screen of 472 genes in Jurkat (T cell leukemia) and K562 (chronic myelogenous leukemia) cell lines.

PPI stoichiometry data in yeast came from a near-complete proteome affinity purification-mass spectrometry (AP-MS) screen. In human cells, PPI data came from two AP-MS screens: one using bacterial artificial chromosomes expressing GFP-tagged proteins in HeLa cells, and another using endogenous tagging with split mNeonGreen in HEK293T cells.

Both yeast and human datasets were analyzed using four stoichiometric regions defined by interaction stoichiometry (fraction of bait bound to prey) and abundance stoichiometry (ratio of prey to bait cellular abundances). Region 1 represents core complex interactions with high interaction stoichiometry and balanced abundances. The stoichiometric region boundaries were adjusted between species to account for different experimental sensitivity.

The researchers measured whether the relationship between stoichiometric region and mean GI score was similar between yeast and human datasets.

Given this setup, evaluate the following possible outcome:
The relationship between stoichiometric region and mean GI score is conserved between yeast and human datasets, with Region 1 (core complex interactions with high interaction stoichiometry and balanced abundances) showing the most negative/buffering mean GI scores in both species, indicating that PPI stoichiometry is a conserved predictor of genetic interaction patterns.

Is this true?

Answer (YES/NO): YES